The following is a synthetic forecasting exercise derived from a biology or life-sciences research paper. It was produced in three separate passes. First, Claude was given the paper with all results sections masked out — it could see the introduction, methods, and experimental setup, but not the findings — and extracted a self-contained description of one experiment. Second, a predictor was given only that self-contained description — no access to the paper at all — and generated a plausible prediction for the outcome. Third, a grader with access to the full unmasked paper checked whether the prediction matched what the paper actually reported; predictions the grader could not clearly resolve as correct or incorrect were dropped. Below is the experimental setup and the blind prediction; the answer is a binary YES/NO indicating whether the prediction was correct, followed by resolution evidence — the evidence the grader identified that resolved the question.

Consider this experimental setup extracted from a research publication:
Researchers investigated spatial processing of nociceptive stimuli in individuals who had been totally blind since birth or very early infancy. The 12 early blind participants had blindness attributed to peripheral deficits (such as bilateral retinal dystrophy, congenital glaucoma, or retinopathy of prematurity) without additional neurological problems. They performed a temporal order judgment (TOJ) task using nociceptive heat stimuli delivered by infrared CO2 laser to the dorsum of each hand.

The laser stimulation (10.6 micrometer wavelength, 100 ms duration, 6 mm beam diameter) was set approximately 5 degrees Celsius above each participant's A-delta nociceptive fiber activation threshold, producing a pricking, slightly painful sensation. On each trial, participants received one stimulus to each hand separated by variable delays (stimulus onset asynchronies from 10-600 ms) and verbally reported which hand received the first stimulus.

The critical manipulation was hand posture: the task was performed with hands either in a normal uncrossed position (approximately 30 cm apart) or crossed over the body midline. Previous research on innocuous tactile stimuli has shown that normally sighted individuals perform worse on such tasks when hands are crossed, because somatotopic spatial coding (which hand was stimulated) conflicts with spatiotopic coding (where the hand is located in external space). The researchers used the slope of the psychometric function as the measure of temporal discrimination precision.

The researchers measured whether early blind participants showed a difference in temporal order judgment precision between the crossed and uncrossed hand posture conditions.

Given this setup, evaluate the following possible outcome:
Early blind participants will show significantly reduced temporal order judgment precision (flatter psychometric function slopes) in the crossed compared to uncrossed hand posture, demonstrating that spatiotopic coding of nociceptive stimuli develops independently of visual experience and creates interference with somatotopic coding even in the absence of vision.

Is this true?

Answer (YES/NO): NO